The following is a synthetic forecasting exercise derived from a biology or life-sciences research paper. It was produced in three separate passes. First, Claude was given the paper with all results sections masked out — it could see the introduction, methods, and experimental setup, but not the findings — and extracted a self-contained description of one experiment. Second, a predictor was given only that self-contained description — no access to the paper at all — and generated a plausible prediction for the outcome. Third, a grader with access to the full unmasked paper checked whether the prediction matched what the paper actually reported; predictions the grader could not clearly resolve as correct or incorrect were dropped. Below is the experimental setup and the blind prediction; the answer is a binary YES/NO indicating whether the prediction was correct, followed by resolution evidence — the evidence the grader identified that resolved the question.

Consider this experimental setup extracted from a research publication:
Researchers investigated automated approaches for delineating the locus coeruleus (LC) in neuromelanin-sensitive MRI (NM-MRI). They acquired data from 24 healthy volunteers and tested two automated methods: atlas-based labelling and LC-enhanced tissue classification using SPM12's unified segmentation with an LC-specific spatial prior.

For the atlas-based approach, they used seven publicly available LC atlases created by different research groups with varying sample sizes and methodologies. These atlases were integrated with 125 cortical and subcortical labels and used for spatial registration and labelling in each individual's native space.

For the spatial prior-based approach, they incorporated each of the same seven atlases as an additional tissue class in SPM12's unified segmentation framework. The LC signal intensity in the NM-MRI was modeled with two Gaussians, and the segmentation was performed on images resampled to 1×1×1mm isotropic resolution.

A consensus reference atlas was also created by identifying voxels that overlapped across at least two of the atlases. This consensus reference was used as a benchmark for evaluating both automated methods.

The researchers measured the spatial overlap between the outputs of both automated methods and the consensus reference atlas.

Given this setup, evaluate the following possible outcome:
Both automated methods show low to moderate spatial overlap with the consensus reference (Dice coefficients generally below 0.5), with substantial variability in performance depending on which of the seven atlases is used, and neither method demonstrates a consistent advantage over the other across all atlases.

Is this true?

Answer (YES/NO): NO